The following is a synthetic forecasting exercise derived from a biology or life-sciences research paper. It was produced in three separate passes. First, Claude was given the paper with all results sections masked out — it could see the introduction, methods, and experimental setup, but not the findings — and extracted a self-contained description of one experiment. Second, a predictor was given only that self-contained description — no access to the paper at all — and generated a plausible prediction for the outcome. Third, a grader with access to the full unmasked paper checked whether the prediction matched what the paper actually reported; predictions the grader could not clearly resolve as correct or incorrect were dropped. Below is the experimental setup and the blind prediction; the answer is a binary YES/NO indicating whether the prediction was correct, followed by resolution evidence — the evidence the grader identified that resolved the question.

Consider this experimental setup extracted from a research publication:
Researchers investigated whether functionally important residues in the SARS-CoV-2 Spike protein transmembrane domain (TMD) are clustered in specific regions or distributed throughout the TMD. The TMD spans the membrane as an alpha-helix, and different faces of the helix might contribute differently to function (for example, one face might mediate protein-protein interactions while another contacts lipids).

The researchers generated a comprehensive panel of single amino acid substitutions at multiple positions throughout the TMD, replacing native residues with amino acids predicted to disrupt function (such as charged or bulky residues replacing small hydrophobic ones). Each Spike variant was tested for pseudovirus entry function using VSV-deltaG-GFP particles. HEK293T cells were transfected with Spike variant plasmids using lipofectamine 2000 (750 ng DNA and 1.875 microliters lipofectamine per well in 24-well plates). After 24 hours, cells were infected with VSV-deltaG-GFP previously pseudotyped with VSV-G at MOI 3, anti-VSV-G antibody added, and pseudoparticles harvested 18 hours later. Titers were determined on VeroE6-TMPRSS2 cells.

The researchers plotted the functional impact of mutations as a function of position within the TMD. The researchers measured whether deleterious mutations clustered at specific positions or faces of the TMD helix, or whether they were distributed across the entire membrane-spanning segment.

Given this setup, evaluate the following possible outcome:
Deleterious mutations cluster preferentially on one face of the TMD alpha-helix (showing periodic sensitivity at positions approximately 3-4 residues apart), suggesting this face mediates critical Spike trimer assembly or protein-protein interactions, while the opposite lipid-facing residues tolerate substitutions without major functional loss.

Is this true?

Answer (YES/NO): NO